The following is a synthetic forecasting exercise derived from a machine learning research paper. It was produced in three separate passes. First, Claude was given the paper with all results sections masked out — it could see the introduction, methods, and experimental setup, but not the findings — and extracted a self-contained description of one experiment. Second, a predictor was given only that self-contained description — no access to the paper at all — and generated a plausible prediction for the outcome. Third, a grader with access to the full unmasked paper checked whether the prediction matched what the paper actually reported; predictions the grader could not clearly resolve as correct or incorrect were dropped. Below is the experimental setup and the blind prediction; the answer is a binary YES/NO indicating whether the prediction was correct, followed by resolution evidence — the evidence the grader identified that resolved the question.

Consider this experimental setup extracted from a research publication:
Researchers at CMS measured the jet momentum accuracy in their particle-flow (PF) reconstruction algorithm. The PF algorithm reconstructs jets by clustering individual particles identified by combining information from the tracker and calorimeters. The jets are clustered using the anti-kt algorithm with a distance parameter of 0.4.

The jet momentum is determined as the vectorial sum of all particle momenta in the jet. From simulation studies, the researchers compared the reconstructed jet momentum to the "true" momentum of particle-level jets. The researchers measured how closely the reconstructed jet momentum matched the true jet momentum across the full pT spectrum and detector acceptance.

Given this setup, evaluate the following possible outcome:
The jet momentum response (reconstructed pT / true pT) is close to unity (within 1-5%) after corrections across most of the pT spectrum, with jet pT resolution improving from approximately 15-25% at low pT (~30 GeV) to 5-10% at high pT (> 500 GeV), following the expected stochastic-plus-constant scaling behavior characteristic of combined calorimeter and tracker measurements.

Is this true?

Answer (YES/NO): NO